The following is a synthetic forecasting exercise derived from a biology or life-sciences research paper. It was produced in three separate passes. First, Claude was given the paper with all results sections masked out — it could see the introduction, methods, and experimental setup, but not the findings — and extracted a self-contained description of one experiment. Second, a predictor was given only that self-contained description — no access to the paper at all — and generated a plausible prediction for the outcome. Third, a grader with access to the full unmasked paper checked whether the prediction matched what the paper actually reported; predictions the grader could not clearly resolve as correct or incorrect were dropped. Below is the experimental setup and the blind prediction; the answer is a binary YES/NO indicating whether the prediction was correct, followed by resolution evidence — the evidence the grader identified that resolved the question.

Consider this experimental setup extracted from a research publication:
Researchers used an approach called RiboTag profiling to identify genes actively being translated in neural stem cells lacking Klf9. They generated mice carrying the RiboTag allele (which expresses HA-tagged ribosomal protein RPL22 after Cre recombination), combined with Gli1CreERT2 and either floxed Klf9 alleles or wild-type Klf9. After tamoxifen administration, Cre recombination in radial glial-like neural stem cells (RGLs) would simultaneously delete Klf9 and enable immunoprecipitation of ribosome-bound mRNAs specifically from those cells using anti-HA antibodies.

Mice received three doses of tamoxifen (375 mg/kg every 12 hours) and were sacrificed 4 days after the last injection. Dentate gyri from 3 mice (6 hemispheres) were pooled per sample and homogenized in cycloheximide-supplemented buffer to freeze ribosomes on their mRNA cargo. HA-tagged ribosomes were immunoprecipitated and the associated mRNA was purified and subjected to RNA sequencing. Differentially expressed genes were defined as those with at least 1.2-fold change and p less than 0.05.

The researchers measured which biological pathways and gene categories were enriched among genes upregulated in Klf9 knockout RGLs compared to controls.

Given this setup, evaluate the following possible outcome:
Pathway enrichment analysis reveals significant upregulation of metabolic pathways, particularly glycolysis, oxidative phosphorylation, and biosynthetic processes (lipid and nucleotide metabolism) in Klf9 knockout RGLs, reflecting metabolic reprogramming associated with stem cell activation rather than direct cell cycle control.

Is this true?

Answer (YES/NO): NO